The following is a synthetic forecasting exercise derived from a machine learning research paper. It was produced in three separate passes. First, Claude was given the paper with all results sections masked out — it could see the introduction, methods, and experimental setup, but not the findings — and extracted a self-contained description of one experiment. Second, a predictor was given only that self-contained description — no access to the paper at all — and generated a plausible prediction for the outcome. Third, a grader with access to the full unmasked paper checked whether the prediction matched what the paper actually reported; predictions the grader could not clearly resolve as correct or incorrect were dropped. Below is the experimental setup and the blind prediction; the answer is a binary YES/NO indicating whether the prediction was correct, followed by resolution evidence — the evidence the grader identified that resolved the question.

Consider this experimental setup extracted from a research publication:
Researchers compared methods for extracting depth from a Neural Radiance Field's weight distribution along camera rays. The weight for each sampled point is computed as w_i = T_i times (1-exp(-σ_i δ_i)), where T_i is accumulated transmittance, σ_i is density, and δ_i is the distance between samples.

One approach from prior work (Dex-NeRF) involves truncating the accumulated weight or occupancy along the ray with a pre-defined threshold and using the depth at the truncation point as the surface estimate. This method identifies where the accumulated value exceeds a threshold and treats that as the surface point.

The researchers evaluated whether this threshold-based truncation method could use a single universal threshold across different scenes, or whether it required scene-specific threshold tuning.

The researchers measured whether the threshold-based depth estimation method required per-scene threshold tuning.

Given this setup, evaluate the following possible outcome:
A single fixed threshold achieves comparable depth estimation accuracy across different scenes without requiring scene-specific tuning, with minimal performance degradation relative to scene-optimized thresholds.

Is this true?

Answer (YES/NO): NO